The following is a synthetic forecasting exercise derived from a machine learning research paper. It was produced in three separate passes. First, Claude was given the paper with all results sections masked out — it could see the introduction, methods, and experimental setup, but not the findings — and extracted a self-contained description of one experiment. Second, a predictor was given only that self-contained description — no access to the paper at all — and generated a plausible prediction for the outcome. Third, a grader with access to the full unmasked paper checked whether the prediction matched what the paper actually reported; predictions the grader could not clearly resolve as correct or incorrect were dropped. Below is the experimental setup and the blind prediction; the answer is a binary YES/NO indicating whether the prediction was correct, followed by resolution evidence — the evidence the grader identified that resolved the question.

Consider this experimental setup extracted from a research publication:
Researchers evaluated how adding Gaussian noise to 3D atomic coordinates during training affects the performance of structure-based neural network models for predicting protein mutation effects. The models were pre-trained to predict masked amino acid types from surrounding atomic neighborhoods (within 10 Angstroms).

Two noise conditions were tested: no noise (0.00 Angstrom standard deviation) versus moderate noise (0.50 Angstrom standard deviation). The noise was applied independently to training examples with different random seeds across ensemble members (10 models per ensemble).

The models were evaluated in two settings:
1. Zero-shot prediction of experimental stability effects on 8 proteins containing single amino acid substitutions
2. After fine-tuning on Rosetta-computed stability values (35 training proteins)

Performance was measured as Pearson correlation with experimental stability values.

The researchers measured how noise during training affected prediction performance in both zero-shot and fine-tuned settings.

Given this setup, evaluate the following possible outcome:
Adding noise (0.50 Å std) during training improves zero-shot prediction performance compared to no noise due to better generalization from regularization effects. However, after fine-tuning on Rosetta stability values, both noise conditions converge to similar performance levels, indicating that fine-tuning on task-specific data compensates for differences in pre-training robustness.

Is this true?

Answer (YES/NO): NO